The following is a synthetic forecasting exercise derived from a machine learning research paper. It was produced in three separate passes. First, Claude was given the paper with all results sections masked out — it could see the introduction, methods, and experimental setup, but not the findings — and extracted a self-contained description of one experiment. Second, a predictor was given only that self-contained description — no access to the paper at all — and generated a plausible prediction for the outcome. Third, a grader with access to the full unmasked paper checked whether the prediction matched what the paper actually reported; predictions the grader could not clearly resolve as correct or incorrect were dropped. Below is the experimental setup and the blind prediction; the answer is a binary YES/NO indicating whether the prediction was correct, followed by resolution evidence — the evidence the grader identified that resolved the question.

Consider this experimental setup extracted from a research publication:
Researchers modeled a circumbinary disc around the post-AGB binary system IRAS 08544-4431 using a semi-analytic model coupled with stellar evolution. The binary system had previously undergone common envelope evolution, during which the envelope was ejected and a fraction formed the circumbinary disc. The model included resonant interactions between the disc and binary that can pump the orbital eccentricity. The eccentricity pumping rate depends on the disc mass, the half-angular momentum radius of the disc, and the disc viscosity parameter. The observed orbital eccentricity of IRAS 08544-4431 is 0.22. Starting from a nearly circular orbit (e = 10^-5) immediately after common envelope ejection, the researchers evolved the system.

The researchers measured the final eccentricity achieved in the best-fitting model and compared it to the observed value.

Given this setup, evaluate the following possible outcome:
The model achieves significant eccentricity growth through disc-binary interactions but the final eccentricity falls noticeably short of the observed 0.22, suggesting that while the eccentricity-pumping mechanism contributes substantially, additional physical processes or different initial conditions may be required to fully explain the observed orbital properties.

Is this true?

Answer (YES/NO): YES